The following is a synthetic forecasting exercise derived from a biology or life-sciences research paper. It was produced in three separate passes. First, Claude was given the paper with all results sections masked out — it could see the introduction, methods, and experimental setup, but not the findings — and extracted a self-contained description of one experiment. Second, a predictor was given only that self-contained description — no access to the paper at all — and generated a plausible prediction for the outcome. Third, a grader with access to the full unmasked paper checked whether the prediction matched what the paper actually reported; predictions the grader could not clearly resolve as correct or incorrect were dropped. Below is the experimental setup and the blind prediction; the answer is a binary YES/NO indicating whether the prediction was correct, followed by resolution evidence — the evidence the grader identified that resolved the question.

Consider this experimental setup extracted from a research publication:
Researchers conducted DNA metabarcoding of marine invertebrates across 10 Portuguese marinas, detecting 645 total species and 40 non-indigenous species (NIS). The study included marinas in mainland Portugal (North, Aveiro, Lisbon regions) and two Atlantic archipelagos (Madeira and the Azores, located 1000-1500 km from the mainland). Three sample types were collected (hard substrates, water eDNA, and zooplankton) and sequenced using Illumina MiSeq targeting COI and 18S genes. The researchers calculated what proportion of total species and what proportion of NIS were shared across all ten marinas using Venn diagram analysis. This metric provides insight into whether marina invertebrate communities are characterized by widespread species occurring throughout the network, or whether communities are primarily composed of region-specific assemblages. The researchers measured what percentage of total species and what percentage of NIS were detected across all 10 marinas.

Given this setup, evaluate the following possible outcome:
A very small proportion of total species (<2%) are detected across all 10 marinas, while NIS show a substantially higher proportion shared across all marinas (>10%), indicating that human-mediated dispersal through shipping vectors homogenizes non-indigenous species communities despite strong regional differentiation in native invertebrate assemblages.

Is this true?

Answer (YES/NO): NO